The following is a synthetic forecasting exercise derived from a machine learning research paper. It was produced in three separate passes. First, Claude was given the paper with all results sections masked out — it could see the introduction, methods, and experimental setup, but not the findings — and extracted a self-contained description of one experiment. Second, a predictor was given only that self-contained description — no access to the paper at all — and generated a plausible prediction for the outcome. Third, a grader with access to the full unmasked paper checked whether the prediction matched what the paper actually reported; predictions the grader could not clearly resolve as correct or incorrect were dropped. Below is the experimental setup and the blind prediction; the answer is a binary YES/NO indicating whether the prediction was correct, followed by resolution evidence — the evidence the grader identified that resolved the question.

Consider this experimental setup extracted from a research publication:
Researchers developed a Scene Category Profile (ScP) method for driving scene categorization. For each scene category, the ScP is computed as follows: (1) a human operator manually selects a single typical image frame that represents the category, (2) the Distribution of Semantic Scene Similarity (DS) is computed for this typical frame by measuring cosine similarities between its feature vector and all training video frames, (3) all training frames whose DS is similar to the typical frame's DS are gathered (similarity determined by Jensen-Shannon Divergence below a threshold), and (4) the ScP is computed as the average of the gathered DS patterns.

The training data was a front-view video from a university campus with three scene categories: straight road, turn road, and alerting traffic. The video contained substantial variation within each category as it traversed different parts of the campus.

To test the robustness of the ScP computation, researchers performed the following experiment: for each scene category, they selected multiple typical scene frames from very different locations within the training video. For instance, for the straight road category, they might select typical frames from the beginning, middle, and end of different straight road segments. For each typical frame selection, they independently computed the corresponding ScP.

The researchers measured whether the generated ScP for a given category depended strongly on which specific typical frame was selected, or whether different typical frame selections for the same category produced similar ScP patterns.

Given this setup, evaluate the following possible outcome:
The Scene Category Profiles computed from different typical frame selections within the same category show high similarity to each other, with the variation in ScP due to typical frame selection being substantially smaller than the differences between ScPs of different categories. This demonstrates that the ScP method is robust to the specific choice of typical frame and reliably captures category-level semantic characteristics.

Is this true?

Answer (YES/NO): YES